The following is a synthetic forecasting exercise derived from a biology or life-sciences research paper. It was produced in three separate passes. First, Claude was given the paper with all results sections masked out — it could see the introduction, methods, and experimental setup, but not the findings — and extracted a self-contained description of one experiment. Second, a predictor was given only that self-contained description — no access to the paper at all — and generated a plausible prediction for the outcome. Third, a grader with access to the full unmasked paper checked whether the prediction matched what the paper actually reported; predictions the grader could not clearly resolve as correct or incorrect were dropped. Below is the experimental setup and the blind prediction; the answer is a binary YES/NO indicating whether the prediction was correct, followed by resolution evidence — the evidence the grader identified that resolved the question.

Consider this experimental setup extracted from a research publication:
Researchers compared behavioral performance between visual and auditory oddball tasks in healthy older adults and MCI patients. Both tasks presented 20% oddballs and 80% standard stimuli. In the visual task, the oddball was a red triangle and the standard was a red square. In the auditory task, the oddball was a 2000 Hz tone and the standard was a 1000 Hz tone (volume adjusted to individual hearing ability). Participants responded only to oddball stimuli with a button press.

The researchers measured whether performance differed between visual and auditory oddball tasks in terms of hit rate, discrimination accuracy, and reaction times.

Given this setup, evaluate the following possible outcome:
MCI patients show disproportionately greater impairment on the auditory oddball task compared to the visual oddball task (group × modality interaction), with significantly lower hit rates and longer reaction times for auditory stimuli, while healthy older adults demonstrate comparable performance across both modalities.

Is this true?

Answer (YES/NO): NO